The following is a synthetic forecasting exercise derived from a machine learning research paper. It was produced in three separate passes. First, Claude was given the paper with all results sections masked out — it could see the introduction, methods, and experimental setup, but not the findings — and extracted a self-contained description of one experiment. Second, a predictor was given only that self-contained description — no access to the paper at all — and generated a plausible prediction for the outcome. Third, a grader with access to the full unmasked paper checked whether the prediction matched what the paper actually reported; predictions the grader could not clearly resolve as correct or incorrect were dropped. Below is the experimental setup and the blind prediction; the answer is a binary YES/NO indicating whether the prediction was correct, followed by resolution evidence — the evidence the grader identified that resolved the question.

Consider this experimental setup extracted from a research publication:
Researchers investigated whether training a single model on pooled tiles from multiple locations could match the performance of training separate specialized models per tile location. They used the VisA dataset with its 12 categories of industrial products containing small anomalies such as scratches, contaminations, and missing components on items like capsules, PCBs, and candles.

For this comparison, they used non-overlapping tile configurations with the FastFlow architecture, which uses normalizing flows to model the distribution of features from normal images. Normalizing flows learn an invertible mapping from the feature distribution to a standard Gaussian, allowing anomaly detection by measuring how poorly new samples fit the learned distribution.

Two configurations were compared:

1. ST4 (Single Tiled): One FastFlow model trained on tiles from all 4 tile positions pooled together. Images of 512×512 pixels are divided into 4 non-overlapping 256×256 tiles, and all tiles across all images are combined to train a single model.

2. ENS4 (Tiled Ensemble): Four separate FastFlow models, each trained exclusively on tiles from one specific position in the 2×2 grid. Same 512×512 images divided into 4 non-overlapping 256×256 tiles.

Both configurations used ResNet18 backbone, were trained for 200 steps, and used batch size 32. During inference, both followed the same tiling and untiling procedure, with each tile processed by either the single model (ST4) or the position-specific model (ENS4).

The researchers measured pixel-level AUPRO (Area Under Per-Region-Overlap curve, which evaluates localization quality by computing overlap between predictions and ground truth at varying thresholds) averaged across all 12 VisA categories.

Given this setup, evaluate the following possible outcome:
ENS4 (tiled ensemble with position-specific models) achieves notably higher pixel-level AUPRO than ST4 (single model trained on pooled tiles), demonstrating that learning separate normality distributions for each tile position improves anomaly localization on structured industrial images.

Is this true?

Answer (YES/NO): YES